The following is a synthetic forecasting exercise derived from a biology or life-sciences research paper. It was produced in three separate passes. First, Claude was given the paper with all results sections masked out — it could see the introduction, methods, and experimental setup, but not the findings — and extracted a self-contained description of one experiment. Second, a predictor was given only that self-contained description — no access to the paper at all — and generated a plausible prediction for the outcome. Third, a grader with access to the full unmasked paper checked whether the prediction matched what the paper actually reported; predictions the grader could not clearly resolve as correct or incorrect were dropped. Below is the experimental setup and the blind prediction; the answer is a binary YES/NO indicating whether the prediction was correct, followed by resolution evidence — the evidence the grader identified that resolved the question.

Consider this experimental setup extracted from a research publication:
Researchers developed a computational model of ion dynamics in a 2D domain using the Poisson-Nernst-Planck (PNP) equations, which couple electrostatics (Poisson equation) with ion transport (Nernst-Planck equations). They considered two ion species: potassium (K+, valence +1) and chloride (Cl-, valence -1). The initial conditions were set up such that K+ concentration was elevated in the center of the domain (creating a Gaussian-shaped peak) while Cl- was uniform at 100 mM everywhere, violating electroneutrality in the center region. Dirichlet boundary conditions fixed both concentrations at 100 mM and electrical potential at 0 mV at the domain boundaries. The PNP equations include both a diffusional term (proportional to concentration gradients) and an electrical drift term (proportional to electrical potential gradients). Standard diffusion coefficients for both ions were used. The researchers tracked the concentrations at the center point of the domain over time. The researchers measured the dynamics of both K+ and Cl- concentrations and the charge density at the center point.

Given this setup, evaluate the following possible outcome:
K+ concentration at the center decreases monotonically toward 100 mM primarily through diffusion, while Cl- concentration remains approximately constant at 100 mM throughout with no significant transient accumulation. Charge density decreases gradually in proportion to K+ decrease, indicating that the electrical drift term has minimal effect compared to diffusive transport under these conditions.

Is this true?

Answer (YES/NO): NO